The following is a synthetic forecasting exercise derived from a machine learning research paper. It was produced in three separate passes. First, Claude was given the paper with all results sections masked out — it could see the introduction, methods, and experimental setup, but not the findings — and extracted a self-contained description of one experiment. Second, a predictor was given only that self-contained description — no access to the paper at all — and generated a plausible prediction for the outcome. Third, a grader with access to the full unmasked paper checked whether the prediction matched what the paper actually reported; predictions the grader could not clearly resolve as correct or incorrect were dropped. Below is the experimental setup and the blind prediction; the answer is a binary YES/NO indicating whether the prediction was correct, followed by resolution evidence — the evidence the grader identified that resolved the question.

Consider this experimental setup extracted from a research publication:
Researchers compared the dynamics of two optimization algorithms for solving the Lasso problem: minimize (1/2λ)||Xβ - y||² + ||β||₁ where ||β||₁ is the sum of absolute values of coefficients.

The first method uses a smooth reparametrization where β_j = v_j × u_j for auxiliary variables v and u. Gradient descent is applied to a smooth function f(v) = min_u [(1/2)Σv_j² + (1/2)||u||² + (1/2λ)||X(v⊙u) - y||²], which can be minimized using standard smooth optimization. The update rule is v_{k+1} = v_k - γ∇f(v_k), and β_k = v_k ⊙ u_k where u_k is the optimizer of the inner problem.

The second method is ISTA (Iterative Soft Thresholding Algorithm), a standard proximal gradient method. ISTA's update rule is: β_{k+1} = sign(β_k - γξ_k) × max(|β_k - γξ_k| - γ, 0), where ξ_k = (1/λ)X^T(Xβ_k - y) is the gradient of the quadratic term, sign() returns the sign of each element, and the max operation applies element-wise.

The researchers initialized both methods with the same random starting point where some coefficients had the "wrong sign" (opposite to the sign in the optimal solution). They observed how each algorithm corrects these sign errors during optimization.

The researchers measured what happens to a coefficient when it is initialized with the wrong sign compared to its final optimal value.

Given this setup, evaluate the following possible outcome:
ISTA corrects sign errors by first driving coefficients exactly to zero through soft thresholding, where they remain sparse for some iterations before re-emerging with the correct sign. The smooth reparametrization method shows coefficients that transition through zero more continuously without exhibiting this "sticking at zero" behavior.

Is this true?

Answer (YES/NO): YES